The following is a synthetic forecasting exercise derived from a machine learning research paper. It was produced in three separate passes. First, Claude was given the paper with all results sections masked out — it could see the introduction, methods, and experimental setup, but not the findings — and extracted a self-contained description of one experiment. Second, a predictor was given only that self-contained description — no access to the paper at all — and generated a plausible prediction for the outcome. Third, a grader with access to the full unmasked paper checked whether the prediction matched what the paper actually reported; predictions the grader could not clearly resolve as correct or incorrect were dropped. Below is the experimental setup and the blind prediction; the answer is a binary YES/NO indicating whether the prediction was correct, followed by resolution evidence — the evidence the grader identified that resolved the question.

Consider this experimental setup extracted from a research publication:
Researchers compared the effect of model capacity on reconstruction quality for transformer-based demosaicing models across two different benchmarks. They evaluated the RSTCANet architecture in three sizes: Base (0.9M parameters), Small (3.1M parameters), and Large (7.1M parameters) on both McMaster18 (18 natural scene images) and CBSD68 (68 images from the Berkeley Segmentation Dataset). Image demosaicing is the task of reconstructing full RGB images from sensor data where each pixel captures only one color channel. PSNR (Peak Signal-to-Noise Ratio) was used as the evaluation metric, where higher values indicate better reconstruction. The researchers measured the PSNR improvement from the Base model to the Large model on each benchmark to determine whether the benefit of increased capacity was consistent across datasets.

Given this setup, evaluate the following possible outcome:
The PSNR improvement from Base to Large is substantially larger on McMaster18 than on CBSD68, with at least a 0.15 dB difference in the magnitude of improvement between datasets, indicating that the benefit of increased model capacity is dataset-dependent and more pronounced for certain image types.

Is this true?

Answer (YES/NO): YES